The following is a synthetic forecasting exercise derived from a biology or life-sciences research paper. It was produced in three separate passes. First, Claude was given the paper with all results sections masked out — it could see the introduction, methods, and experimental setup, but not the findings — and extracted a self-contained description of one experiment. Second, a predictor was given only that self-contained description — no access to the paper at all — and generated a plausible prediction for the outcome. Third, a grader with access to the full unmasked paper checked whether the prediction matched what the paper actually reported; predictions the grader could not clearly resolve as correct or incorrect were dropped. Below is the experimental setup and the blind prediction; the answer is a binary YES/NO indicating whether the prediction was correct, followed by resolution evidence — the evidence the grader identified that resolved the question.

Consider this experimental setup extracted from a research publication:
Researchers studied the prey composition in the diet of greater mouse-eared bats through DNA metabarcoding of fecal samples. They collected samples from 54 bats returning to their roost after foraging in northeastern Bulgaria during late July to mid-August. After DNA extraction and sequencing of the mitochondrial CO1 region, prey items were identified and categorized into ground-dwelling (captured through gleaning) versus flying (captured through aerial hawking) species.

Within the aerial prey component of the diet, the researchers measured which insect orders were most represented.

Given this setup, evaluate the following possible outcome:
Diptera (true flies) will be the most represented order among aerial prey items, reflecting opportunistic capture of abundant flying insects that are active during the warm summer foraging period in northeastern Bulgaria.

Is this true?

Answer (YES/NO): YES